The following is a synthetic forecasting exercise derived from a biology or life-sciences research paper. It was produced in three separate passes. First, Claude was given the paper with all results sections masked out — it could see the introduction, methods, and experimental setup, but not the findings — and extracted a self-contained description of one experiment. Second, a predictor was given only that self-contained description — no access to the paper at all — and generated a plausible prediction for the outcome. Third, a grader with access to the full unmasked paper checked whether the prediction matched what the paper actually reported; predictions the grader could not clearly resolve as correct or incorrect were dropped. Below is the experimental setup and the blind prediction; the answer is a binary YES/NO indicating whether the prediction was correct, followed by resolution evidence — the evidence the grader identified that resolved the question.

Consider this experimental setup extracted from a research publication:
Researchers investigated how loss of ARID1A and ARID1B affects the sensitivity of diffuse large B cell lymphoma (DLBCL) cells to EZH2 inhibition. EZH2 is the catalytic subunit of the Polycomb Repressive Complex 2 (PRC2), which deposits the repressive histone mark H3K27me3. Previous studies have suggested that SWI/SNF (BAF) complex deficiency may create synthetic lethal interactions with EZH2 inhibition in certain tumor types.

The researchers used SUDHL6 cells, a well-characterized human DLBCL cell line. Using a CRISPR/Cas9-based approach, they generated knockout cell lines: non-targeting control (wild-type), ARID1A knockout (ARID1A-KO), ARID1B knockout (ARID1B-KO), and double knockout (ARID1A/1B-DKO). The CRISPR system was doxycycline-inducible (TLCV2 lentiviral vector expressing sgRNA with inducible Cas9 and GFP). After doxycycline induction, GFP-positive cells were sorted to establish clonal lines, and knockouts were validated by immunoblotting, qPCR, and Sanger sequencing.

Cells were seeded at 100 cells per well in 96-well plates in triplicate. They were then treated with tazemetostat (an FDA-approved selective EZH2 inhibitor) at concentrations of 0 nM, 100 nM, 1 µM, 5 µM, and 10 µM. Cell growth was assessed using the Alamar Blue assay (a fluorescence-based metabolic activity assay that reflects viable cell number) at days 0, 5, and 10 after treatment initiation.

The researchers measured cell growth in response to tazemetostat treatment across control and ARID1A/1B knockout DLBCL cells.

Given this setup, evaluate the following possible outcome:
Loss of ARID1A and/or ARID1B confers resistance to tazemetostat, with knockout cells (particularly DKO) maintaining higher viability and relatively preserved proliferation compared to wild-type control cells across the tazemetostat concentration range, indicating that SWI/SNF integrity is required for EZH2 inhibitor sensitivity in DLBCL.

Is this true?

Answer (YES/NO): NO